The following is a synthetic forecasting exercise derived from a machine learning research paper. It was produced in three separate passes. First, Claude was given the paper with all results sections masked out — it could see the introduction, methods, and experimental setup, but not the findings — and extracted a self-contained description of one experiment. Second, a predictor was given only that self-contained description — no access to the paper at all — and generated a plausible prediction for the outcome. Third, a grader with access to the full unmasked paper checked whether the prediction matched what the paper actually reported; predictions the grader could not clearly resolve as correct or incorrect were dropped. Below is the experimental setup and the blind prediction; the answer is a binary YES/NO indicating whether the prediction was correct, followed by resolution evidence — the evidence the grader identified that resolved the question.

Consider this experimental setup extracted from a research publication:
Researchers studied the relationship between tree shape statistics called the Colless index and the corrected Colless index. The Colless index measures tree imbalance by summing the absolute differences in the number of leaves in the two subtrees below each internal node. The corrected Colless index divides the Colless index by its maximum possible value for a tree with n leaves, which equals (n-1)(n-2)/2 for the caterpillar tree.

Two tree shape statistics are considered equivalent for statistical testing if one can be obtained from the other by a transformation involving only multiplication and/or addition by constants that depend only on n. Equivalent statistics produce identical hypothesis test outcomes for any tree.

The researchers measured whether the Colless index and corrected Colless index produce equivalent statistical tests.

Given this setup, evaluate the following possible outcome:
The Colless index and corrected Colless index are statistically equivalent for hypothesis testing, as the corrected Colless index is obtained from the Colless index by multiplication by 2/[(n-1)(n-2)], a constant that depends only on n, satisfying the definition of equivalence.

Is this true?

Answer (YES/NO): YES